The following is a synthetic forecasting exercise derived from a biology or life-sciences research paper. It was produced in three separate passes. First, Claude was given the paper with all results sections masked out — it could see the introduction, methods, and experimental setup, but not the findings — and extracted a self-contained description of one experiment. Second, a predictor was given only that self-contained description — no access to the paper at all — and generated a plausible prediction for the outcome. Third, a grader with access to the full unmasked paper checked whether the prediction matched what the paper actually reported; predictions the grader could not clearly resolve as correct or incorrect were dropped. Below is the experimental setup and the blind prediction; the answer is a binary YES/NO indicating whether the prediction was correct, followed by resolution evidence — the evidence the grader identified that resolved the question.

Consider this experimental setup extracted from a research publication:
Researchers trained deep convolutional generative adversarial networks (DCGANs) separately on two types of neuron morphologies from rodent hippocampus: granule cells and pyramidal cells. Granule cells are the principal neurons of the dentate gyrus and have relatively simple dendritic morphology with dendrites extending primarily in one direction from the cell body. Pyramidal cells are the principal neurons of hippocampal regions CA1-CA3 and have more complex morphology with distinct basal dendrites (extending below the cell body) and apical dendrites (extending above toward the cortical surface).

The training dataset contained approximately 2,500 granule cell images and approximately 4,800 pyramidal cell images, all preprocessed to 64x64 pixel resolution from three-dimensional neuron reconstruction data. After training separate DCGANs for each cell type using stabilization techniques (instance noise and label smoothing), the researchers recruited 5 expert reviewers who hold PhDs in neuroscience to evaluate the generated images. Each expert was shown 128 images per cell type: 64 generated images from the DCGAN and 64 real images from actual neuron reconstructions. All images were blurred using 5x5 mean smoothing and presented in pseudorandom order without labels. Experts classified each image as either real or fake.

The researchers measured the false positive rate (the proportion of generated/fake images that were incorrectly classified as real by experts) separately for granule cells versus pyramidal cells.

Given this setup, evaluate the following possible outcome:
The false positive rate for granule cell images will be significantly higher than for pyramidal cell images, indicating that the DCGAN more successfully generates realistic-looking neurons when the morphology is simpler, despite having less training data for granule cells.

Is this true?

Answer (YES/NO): NO